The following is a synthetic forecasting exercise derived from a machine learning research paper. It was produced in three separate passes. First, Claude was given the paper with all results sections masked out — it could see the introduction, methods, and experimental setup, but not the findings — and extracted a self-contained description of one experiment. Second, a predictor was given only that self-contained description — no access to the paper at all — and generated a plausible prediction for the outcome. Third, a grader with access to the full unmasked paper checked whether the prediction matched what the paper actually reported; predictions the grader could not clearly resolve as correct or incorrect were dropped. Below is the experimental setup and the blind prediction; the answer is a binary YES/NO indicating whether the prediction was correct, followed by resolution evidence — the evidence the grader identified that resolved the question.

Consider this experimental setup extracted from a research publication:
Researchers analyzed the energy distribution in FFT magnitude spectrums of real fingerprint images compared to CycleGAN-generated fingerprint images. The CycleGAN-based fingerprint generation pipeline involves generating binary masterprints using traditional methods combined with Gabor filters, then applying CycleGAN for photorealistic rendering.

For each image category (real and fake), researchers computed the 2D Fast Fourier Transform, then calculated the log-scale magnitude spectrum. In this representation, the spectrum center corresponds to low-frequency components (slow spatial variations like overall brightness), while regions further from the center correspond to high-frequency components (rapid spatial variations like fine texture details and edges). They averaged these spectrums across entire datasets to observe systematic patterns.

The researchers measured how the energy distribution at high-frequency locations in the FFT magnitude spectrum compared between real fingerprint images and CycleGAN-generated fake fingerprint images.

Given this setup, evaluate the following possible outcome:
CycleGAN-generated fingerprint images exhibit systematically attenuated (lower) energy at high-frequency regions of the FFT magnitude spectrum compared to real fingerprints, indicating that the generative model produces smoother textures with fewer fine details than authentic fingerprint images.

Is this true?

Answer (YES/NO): YES